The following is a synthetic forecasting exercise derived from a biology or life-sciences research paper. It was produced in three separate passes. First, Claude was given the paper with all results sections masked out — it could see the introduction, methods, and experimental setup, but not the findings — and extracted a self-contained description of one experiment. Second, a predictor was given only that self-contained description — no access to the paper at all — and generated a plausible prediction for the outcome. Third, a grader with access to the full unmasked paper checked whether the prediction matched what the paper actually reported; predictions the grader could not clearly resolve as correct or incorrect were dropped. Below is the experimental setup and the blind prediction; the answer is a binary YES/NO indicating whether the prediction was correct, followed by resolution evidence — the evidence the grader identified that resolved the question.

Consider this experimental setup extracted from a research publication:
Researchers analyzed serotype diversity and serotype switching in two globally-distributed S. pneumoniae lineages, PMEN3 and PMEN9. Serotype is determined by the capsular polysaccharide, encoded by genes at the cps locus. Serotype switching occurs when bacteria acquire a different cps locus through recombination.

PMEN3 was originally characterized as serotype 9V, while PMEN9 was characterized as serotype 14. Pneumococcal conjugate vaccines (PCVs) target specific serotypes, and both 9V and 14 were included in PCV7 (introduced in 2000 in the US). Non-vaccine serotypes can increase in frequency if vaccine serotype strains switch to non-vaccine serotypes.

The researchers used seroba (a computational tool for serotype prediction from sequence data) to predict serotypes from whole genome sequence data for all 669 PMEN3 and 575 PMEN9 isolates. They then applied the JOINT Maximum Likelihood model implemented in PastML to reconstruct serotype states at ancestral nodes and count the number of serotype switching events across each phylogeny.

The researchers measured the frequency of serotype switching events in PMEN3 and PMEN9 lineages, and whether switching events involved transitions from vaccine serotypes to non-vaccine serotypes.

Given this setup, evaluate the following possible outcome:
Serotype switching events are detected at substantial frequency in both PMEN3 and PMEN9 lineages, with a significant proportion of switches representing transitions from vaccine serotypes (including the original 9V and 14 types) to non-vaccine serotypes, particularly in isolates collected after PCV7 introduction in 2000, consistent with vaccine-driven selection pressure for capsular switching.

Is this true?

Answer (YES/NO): NO